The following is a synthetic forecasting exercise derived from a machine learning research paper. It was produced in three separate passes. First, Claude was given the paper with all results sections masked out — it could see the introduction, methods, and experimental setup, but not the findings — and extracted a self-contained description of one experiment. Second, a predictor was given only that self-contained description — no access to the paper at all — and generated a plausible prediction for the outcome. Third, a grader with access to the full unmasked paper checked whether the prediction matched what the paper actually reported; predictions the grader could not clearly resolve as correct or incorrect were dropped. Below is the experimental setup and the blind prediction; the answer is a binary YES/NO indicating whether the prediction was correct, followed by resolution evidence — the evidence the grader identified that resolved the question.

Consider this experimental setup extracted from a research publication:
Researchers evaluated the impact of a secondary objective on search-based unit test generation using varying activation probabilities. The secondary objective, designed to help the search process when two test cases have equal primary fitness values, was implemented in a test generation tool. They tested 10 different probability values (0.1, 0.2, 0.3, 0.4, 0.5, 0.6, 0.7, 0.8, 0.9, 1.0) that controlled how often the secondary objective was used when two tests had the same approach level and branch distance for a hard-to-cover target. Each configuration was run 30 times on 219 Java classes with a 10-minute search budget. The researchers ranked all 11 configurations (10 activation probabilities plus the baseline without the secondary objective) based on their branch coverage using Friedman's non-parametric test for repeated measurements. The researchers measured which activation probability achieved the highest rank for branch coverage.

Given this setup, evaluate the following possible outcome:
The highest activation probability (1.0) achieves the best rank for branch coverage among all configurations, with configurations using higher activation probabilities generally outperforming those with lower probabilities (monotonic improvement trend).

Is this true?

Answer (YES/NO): NO